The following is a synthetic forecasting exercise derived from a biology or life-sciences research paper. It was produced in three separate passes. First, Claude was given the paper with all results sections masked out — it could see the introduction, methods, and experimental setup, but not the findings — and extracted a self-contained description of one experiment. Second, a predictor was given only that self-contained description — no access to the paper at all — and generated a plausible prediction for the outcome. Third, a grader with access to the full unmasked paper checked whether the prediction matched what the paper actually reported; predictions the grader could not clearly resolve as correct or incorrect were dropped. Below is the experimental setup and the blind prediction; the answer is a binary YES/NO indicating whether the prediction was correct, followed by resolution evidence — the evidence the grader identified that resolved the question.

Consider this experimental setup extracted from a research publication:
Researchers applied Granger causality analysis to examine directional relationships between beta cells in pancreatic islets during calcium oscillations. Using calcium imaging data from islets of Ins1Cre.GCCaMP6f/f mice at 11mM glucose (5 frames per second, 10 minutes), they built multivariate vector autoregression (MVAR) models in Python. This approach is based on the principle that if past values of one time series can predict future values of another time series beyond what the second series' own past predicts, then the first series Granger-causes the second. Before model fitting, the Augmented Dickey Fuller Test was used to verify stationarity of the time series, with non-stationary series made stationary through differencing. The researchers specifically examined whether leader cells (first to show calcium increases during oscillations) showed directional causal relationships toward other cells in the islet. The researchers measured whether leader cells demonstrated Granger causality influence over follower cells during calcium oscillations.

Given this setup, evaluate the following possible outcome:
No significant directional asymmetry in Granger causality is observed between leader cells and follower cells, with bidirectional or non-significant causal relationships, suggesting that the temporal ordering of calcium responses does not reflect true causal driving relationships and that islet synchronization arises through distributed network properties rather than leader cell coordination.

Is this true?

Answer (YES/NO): NO